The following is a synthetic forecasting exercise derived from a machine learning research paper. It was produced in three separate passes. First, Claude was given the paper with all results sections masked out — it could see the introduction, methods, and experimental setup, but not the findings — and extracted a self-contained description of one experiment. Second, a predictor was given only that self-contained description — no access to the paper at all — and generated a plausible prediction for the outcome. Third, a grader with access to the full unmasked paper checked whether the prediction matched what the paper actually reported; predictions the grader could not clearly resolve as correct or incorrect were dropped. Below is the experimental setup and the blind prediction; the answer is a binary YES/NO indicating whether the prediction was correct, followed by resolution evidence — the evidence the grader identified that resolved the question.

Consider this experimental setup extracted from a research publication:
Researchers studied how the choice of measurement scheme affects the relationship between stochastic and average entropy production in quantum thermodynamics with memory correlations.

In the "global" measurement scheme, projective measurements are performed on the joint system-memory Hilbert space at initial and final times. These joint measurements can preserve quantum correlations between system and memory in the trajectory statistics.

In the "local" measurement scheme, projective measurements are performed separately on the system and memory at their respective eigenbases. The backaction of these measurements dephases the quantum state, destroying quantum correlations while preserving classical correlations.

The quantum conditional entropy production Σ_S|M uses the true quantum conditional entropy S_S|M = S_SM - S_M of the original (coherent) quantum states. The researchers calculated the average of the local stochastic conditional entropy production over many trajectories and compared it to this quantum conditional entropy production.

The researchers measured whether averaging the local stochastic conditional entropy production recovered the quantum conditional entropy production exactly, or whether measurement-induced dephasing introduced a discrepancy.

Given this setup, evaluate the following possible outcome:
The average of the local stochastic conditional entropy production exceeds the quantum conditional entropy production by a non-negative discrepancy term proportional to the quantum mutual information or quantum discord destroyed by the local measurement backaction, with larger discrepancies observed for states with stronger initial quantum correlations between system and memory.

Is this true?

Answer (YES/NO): NO